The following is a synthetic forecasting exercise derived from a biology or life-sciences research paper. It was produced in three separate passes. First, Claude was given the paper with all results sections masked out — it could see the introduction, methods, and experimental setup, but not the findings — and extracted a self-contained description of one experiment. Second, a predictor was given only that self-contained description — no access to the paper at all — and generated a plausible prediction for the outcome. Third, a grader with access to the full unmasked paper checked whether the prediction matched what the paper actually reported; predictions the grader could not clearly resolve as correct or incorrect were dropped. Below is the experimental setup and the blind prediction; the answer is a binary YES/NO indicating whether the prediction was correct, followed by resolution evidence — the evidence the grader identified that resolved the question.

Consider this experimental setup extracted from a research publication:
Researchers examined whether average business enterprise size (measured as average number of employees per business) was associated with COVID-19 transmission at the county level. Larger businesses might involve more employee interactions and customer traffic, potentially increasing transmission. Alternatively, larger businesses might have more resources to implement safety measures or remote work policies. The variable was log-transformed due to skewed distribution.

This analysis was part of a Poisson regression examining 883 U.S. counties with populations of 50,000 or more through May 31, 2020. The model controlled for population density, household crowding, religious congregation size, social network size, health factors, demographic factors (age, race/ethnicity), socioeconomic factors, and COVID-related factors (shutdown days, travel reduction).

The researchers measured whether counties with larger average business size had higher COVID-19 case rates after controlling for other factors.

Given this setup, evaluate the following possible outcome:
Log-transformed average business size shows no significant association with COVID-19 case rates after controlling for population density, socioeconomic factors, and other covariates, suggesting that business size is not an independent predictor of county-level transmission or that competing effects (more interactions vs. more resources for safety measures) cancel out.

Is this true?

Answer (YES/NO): NO